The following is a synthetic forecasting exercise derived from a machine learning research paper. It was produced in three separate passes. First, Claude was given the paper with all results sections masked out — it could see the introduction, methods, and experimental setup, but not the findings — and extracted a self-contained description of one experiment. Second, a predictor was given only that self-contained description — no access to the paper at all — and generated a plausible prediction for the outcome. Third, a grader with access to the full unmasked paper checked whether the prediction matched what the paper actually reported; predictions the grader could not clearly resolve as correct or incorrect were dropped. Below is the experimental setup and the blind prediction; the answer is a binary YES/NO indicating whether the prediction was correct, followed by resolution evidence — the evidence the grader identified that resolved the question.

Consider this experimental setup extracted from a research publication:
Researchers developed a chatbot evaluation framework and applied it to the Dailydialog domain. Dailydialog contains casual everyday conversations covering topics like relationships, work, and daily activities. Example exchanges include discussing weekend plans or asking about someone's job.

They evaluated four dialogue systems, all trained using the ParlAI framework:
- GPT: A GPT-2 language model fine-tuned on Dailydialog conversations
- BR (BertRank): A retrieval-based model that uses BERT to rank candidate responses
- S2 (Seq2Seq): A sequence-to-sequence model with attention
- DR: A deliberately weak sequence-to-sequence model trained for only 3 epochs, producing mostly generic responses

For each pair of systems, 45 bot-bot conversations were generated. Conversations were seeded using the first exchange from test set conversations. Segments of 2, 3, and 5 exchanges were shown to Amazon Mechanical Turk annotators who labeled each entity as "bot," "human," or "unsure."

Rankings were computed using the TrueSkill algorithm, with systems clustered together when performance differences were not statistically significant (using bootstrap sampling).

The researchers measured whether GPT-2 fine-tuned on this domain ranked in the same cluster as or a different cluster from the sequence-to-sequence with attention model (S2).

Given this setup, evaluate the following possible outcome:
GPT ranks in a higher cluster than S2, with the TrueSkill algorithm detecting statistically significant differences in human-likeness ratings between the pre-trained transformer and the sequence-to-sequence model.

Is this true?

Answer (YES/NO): YES